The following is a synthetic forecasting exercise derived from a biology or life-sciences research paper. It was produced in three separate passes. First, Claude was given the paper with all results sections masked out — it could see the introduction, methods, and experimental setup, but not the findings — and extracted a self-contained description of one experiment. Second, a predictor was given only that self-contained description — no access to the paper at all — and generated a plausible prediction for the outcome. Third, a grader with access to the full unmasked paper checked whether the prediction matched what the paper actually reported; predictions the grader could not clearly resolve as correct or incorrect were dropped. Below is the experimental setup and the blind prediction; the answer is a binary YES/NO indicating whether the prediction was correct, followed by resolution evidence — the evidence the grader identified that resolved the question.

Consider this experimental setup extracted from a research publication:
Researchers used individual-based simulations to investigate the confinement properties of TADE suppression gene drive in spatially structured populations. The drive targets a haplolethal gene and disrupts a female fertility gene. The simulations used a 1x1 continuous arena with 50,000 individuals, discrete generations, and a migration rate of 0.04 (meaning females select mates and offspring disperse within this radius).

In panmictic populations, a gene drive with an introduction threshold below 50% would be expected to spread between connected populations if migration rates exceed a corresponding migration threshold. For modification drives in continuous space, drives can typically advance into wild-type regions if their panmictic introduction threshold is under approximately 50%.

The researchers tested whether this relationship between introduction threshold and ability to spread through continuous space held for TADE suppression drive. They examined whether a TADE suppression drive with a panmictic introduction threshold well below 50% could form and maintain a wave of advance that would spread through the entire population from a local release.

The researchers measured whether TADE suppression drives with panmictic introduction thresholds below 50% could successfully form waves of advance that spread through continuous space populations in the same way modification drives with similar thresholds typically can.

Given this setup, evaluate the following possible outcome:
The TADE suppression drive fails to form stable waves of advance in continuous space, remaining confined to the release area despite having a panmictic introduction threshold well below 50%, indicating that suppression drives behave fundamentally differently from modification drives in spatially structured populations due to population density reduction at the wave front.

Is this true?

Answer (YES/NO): NO